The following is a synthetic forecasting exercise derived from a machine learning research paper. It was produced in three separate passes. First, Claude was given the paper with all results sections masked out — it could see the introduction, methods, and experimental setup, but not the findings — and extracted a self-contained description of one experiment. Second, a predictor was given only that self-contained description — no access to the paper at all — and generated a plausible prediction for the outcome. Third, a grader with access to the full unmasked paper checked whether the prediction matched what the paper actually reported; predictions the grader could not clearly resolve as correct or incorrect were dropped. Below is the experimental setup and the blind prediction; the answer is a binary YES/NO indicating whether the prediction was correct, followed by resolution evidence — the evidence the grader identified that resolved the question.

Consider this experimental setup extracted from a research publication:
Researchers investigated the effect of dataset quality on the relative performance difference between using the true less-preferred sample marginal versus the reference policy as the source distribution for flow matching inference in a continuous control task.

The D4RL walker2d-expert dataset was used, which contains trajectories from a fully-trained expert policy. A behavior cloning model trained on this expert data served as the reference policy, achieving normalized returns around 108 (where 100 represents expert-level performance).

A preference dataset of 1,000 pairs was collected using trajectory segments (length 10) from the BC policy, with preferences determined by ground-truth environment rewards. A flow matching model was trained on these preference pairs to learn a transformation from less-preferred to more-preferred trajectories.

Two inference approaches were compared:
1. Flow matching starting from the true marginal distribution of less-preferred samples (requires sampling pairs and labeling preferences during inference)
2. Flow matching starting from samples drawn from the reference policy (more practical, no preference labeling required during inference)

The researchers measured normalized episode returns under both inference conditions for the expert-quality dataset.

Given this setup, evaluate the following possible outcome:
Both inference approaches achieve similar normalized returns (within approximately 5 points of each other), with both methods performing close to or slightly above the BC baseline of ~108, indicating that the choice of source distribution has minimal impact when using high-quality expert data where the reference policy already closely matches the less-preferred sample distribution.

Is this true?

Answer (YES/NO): YES